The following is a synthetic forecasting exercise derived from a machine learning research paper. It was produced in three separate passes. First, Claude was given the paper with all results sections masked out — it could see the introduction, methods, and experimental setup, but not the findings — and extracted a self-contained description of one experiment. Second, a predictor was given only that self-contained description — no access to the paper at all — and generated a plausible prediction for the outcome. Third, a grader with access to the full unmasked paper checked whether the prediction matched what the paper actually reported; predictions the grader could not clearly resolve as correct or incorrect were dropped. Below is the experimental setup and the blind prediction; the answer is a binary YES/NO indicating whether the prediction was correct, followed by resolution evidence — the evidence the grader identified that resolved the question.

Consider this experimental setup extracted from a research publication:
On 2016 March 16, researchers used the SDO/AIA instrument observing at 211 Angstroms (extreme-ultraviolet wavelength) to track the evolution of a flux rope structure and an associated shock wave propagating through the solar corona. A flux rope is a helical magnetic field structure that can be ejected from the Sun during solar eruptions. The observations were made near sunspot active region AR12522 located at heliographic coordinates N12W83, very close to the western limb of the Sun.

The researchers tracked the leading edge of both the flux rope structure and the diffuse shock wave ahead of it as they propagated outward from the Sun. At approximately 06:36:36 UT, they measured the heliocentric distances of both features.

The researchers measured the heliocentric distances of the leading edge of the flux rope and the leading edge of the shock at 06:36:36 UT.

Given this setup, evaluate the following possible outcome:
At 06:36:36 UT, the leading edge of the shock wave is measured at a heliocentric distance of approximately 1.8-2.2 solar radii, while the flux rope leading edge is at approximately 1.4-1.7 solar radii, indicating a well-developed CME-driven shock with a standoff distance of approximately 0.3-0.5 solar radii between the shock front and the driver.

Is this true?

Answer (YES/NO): NO